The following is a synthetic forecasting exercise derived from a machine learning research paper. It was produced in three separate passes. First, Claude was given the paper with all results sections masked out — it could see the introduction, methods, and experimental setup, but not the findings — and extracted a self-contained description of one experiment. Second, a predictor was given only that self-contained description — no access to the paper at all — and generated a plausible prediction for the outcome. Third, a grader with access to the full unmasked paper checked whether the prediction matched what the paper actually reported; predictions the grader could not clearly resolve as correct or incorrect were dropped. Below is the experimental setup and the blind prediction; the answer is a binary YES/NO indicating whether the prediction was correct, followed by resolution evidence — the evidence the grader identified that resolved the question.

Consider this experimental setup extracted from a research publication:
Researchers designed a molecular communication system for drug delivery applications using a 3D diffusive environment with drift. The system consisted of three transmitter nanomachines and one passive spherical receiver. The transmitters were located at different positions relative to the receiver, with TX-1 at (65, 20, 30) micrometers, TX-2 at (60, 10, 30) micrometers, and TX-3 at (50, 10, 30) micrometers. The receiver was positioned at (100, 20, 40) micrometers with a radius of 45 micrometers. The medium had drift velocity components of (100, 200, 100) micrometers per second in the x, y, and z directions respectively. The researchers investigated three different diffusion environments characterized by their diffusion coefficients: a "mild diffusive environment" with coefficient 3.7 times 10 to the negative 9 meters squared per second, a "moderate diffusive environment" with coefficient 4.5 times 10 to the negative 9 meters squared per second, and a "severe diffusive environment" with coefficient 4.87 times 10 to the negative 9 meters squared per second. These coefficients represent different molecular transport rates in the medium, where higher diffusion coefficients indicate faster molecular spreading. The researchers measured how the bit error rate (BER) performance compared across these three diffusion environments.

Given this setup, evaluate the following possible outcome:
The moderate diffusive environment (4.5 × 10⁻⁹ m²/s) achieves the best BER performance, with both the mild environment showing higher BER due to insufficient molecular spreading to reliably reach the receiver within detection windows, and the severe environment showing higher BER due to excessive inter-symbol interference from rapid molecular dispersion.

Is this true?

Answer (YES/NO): NO